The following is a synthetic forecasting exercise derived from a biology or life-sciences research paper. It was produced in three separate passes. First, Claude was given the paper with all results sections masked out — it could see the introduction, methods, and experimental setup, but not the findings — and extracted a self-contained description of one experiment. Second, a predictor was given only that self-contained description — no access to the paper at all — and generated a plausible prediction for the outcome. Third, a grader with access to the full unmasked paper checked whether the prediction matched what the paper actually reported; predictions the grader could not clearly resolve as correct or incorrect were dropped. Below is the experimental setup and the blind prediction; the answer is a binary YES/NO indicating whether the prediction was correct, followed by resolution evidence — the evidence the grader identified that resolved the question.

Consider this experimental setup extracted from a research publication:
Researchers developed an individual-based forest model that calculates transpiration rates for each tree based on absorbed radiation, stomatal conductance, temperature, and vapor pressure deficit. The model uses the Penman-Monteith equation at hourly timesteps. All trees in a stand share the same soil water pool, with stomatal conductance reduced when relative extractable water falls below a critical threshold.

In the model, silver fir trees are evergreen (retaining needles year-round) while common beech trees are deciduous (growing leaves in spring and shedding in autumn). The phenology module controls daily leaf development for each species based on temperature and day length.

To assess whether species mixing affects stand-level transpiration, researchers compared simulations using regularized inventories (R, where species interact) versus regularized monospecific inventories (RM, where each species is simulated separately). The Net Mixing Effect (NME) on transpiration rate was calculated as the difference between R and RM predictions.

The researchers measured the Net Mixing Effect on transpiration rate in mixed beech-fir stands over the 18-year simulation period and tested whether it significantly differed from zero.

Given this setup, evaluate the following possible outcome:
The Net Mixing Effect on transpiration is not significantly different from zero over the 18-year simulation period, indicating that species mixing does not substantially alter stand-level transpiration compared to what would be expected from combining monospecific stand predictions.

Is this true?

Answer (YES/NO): NO